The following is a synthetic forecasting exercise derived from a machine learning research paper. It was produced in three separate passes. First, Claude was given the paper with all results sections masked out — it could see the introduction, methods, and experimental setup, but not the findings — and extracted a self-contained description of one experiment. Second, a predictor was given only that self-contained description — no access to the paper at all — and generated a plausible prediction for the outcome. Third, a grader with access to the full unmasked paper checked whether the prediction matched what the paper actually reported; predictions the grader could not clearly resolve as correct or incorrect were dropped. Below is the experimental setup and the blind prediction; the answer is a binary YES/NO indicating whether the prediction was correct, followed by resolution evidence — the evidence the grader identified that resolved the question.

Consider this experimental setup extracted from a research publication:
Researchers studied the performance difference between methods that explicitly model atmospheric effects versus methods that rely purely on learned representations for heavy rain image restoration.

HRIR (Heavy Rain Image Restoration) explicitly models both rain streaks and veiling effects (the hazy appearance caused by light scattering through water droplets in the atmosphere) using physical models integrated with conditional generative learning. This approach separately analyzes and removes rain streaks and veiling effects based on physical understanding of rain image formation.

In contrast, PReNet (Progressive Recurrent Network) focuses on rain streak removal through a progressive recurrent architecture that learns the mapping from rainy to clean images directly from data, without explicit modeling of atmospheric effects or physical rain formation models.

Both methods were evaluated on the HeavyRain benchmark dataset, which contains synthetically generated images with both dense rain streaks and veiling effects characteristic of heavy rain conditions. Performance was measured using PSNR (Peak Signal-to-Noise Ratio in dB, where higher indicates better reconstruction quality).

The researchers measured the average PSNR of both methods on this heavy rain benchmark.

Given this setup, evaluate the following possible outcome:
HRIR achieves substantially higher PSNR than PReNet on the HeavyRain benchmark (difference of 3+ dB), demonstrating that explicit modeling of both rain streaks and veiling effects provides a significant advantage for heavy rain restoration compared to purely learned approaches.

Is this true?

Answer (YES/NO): NO